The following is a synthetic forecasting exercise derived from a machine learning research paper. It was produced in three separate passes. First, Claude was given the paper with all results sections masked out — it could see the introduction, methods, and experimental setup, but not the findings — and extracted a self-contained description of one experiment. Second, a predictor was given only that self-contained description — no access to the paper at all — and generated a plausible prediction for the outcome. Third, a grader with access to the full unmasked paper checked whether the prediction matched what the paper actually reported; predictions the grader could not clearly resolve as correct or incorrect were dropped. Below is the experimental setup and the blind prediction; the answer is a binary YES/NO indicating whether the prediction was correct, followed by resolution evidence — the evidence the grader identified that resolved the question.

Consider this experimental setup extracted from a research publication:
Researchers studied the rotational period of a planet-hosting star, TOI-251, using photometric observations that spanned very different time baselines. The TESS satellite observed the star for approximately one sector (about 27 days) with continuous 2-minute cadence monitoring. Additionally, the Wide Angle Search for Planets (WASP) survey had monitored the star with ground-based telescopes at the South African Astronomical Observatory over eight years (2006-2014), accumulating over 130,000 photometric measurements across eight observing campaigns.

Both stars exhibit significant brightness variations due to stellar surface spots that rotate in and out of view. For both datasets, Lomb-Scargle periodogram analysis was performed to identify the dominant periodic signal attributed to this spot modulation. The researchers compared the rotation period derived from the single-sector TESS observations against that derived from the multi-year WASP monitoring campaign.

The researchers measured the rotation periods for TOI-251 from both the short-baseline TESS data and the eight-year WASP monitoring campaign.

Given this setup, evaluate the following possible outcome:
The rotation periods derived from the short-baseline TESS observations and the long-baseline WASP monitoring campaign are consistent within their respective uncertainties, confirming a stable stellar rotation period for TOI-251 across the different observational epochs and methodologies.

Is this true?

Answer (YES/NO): YES